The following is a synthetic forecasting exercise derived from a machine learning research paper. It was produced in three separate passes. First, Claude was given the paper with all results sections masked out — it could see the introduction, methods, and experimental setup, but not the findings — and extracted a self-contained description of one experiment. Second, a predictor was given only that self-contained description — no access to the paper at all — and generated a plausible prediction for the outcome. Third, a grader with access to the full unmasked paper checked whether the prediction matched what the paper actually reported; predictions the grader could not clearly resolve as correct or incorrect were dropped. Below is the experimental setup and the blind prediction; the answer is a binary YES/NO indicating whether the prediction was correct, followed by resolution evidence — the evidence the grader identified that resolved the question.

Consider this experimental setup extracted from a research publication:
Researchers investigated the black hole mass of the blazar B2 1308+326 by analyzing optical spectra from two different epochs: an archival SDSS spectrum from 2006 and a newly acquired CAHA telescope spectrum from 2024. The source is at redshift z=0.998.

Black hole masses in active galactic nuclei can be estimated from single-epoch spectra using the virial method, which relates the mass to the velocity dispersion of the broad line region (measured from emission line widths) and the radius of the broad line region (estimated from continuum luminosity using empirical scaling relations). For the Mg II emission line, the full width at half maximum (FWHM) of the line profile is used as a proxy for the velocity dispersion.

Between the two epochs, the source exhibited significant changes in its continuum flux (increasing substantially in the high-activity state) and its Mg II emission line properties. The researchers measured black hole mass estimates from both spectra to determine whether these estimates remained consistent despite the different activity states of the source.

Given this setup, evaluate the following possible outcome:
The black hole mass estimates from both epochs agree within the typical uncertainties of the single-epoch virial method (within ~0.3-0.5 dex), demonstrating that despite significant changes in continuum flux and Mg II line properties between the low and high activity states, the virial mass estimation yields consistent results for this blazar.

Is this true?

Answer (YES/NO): YES